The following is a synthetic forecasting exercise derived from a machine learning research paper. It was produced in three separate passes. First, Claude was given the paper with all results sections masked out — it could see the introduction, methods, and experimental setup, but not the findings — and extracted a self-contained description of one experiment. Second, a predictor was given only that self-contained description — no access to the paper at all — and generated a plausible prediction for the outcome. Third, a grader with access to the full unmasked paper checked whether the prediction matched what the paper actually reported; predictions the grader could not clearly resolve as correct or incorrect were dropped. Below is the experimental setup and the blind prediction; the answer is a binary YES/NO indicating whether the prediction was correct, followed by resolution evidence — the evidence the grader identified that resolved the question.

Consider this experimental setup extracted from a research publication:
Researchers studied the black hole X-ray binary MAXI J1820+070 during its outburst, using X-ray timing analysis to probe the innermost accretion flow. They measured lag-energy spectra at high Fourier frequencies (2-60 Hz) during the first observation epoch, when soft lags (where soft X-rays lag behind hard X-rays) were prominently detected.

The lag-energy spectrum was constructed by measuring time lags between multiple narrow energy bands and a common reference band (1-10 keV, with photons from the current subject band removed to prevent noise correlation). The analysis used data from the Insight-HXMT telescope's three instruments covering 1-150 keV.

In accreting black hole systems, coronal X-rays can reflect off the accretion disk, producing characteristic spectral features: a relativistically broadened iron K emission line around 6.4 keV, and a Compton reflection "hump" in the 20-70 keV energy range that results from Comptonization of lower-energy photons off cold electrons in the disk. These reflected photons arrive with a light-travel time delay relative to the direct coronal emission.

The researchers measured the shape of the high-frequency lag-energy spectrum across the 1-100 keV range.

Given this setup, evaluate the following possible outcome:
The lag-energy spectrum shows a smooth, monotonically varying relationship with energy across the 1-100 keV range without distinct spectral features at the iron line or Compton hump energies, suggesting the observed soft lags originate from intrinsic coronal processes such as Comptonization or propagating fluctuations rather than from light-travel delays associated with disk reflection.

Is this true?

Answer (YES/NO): NO